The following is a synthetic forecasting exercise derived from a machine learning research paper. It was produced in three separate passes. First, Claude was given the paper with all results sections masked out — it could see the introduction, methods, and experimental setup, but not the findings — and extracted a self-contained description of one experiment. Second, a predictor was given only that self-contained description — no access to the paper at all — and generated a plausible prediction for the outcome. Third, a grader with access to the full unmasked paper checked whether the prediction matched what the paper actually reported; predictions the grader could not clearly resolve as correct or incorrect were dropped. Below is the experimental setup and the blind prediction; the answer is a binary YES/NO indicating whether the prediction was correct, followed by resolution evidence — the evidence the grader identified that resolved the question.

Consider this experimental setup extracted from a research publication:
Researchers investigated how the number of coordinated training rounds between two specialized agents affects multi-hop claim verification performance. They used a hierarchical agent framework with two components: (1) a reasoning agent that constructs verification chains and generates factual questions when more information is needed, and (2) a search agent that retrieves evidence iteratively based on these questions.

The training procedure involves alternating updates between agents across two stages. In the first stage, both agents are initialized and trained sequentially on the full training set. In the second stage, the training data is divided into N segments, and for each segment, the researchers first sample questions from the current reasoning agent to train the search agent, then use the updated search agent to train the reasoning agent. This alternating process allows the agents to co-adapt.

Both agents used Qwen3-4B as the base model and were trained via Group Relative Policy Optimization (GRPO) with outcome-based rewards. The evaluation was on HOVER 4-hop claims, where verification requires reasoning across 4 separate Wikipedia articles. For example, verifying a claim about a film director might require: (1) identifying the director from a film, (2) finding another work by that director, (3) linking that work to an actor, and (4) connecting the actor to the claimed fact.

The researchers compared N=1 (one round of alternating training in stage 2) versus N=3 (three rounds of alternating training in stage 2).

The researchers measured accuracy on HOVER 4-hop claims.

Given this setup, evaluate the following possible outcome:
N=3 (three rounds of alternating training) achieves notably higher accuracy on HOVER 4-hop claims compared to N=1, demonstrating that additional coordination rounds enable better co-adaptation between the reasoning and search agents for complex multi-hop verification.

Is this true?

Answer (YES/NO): NO